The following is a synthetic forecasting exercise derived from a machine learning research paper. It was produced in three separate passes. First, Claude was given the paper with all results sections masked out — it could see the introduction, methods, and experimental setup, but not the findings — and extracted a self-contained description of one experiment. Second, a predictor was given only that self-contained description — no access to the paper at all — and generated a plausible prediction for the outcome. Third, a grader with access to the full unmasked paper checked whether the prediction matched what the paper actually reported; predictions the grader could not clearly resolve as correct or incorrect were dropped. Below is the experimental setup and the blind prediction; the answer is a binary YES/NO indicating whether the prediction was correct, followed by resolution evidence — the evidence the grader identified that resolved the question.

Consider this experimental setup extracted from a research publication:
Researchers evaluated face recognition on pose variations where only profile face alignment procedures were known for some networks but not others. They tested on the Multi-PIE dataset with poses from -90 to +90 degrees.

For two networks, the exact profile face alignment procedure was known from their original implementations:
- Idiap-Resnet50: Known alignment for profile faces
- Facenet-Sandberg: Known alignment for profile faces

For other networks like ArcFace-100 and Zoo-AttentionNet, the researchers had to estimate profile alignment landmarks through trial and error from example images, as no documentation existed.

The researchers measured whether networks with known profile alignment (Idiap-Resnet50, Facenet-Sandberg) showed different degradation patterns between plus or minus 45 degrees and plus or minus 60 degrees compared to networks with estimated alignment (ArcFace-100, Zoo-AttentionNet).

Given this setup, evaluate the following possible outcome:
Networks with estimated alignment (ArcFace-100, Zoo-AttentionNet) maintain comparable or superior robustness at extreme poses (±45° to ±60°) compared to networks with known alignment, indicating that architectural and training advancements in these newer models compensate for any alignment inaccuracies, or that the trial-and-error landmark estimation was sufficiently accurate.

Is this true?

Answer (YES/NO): NO